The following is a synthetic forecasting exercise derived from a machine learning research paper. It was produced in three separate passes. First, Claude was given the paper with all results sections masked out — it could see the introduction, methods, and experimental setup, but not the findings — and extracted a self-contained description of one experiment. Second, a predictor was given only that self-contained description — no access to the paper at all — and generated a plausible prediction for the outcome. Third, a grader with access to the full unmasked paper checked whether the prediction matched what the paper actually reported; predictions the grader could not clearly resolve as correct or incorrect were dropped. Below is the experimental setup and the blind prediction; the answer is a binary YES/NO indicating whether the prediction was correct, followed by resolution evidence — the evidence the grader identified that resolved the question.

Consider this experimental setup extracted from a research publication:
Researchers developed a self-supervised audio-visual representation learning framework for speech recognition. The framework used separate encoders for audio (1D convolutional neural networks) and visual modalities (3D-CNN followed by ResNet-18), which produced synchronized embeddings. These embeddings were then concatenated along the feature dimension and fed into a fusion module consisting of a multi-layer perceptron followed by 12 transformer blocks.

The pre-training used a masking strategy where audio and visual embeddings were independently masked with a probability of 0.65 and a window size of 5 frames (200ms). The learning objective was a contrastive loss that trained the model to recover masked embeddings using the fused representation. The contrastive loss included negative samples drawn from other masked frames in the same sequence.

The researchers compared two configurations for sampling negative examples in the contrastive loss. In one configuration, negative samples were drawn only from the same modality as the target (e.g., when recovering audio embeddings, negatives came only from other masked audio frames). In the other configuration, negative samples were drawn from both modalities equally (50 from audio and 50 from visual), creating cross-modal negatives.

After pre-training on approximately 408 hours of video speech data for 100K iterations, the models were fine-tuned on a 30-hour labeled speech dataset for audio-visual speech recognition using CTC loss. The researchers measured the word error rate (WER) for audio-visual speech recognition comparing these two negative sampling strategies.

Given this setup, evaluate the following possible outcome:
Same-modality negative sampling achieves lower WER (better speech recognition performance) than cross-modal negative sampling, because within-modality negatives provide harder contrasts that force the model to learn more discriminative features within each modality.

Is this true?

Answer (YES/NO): NO